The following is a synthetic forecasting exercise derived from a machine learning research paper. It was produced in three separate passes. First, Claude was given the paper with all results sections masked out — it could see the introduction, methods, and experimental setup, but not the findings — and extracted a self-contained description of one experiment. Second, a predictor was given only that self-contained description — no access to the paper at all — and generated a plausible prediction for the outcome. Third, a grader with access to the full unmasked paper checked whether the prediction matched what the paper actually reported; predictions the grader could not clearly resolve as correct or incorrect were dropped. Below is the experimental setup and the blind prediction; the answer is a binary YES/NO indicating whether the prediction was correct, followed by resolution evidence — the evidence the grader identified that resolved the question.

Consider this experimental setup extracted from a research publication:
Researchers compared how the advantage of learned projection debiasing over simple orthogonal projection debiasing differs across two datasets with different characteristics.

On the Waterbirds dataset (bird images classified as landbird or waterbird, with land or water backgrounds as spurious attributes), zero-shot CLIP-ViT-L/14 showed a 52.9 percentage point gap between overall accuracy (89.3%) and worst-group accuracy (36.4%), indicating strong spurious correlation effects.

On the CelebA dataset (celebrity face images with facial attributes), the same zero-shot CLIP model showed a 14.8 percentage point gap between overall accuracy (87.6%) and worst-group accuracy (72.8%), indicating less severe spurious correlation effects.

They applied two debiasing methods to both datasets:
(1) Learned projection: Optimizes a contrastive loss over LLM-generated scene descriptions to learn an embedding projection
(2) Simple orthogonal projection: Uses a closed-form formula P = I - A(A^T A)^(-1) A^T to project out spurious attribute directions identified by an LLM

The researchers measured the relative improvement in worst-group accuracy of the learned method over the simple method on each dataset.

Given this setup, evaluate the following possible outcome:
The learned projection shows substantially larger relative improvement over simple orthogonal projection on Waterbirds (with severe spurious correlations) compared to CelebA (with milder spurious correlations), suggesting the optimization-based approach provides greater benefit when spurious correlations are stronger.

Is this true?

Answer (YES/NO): YES